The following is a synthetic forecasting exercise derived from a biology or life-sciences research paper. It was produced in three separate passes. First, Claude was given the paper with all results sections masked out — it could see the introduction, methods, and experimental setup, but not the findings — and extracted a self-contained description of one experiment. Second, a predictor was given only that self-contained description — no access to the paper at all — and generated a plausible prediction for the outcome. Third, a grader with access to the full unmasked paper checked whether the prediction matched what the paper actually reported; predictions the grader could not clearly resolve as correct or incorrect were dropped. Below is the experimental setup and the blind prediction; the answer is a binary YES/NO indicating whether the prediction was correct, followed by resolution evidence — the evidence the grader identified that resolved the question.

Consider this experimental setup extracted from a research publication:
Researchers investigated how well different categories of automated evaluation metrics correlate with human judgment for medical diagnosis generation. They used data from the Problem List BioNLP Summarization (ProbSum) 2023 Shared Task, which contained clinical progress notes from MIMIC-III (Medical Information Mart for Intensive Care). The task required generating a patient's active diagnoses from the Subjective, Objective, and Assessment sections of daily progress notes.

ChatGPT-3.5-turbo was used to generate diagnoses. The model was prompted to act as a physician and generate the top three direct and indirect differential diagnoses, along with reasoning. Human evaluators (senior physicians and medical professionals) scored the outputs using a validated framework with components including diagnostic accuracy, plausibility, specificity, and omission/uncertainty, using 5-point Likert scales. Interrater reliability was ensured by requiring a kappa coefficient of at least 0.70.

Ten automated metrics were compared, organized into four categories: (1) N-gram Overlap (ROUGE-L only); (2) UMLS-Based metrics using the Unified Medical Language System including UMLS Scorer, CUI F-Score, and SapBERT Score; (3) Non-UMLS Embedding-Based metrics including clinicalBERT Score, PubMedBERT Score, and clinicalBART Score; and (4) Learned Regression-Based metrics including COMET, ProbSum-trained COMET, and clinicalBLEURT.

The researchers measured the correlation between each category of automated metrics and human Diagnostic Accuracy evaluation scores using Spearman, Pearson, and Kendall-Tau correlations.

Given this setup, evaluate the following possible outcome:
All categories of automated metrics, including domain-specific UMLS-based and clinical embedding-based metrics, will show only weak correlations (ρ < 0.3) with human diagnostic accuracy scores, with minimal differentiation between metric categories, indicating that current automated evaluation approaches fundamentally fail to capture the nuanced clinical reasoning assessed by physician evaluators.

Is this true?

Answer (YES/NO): NO